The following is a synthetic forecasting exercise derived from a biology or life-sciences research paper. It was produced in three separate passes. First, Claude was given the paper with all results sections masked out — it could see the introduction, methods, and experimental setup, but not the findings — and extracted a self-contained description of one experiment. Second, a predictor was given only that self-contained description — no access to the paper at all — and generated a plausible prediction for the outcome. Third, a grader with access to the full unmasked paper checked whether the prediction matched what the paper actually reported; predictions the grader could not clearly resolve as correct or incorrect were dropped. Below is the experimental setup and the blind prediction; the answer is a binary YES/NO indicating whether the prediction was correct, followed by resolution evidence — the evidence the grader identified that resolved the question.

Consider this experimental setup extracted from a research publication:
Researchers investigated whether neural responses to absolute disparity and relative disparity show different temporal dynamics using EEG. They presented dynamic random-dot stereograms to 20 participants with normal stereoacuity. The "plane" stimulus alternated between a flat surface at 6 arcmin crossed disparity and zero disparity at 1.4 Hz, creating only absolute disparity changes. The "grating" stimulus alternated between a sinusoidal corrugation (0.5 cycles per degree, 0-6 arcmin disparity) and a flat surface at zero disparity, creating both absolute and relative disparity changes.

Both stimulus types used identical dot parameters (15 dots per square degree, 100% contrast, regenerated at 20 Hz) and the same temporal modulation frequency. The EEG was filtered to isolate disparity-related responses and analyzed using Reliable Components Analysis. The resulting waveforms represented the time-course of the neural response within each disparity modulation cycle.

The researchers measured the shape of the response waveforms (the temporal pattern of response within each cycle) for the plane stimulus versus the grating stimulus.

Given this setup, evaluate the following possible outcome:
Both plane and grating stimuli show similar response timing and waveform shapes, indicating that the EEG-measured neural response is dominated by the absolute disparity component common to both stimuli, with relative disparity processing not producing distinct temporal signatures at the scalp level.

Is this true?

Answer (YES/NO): NO